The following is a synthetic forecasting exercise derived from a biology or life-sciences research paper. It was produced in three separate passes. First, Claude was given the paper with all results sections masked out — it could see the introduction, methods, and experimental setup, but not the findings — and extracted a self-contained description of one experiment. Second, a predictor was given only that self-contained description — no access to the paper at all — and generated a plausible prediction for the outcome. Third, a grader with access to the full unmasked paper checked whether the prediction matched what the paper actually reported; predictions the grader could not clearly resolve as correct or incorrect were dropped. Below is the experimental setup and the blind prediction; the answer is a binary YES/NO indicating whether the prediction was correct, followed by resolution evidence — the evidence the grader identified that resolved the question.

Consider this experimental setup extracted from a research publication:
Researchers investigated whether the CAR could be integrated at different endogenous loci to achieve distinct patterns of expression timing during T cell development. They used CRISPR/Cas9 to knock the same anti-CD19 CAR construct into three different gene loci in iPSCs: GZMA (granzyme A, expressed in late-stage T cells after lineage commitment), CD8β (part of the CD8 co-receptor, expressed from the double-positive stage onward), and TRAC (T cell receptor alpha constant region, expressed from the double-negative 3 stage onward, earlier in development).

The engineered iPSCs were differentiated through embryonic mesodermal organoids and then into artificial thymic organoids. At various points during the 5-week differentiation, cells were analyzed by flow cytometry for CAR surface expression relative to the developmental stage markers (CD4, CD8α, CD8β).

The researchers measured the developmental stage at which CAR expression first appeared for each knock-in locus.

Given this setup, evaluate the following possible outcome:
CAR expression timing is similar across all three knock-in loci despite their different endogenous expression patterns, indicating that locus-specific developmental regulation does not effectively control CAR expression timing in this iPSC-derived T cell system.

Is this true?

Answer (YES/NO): NO